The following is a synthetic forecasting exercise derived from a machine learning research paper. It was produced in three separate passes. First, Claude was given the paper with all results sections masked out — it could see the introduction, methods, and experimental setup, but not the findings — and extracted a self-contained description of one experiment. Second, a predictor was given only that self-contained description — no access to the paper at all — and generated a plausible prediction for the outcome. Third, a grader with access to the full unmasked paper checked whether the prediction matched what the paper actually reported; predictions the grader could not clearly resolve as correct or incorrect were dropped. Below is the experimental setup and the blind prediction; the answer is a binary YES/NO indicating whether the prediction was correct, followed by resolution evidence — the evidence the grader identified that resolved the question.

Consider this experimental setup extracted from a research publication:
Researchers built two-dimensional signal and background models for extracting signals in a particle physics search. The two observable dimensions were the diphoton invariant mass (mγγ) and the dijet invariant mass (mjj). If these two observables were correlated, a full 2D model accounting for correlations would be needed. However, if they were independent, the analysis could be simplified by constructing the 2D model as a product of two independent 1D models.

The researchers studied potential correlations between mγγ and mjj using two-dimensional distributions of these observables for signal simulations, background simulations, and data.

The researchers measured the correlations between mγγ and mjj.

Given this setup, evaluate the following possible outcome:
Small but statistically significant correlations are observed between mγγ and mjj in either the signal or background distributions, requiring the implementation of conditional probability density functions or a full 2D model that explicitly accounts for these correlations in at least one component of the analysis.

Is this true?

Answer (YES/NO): NO